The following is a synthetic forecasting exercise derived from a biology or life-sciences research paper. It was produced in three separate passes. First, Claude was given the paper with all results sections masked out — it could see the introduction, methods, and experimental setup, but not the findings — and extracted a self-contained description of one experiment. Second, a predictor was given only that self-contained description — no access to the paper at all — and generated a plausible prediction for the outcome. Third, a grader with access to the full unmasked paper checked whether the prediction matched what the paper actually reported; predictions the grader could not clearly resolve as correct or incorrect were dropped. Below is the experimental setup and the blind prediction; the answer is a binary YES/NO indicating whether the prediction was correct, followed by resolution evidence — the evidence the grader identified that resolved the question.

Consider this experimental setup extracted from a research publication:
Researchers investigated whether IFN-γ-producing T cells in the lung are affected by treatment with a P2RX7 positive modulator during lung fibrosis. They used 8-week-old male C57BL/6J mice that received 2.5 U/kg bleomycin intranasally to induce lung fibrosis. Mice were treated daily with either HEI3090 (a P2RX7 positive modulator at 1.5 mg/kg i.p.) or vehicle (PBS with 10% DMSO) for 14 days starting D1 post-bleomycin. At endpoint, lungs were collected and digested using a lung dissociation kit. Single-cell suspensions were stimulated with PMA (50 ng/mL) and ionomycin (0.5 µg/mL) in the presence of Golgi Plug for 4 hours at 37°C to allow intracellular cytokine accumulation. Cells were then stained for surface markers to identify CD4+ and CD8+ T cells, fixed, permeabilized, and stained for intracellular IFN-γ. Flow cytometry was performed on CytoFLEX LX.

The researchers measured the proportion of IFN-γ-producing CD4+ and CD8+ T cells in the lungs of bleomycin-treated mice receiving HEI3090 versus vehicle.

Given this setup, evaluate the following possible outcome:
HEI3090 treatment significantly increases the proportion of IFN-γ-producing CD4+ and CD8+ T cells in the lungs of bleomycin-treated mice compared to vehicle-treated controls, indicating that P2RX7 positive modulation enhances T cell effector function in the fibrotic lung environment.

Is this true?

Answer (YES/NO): NO